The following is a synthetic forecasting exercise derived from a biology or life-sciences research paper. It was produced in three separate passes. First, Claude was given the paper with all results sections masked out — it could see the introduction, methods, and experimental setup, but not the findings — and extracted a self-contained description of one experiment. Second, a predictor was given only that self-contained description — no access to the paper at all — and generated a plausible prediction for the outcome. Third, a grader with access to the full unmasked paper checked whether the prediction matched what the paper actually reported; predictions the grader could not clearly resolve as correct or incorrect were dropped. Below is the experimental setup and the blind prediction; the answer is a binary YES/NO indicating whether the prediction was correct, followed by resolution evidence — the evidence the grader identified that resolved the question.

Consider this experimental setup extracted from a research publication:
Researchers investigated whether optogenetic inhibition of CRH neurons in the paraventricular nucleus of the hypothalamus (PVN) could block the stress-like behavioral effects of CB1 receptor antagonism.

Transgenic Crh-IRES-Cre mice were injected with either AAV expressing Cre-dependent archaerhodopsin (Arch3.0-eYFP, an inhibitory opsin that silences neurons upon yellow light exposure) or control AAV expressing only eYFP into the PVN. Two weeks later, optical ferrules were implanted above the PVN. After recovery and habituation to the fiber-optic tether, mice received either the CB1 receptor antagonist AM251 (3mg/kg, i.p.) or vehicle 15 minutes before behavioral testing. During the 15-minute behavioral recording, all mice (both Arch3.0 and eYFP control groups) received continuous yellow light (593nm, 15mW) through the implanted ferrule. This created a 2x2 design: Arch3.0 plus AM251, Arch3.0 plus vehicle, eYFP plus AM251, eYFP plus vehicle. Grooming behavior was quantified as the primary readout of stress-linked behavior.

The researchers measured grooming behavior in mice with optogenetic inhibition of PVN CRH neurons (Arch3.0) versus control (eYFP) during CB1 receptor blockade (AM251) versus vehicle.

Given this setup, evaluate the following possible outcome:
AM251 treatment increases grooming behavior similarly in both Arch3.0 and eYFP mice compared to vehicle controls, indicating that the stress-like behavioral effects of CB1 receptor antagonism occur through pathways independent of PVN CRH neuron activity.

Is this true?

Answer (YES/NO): NO